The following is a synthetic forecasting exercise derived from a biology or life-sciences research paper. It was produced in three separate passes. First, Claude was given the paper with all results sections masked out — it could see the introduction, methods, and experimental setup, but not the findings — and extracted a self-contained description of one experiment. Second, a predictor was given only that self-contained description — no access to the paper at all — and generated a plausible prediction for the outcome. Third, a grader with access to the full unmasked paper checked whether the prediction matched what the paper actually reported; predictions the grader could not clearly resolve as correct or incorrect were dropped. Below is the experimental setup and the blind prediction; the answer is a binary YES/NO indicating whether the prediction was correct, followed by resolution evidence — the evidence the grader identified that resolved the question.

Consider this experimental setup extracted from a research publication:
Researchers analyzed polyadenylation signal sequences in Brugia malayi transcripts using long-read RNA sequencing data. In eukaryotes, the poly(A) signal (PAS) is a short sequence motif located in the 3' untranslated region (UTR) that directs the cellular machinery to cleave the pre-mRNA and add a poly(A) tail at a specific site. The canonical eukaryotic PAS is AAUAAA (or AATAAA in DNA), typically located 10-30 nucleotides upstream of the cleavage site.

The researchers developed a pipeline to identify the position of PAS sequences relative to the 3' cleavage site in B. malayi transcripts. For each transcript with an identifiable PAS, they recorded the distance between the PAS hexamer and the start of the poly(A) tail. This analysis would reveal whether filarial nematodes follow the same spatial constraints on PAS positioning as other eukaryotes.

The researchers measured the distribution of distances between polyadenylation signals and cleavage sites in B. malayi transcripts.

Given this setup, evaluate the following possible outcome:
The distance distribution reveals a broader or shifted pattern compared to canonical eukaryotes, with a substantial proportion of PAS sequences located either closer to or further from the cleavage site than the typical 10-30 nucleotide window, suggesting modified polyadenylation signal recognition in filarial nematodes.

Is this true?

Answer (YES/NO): NO